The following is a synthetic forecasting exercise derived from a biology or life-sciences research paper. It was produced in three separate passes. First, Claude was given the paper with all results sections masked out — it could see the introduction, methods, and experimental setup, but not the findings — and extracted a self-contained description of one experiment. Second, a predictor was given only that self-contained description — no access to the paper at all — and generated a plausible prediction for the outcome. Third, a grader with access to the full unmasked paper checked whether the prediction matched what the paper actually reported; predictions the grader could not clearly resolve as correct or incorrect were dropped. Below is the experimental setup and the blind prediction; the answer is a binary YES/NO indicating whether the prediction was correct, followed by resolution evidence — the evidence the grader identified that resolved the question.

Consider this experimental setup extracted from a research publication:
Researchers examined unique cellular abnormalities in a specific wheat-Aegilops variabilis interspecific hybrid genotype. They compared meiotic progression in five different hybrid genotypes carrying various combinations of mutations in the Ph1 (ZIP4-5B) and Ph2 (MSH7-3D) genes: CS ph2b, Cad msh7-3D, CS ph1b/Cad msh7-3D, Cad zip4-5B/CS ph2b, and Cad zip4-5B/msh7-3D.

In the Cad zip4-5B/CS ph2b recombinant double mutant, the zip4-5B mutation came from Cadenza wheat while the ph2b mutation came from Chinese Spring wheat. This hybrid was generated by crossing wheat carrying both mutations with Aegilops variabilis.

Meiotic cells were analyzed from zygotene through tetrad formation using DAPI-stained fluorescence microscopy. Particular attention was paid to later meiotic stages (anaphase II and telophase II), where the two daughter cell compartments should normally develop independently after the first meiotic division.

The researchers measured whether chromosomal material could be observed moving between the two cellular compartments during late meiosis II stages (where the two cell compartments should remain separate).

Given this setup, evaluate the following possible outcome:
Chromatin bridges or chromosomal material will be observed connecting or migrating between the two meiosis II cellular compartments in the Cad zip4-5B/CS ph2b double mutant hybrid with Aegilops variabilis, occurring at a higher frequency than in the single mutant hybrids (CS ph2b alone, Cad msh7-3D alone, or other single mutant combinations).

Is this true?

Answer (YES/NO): YES